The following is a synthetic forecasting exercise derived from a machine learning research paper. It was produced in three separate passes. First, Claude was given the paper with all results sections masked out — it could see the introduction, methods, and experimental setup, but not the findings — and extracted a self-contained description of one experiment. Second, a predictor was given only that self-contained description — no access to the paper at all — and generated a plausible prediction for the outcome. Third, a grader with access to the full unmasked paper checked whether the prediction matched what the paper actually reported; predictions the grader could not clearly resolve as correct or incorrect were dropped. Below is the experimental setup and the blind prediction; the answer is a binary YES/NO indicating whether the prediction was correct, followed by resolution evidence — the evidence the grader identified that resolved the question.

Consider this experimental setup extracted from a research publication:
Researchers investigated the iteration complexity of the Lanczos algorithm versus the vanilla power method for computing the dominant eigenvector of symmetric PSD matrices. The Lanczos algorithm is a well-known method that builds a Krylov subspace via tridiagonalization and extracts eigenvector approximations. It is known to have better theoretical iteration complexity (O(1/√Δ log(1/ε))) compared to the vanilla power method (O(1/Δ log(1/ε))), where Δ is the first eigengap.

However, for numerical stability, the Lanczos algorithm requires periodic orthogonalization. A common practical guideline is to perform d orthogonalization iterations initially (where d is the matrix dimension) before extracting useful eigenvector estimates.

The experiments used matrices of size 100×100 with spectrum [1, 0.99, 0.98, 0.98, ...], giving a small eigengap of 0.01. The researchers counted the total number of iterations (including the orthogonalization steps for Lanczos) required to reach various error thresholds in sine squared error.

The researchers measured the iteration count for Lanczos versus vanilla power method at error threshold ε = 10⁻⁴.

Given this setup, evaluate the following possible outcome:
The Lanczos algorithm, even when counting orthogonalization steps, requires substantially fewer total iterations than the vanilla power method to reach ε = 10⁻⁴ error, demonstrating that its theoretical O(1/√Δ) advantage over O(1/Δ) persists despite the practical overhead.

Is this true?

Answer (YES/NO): NO